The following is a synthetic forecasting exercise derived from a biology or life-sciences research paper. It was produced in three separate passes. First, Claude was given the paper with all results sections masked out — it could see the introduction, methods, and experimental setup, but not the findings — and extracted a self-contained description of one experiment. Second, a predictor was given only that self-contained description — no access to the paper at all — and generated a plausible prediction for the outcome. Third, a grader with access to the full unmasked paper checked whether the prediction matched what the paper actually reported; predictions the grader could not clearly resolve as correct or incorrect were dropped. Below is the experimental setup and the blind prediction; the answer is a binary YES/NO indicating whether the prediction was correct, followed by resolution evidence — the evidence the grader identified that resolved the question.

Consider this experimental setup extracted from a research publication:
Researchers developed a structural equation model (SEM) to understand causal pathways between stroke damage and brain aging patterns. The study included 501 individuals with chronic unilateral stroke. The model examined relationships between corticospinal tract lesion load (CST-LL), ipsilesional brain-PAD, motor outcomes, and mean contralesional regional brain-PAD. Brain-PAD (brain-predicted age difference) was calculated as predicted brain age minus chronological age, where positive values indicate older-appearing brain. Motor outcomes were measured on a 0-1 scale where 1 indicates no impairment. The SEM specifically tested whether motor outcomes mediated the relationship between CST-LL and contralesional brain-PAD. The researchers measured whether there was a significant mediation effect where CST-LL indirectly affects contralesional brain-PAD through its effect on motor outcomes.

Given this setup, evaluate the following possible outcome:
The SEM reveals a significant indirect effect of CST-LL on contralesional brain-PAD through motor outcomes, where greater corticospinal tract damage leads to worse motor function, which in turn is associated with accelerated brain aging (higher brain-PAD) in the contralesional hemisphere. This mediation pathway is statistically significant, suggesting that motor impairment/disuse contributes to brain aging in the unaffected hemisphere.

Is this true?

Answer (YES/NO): NO